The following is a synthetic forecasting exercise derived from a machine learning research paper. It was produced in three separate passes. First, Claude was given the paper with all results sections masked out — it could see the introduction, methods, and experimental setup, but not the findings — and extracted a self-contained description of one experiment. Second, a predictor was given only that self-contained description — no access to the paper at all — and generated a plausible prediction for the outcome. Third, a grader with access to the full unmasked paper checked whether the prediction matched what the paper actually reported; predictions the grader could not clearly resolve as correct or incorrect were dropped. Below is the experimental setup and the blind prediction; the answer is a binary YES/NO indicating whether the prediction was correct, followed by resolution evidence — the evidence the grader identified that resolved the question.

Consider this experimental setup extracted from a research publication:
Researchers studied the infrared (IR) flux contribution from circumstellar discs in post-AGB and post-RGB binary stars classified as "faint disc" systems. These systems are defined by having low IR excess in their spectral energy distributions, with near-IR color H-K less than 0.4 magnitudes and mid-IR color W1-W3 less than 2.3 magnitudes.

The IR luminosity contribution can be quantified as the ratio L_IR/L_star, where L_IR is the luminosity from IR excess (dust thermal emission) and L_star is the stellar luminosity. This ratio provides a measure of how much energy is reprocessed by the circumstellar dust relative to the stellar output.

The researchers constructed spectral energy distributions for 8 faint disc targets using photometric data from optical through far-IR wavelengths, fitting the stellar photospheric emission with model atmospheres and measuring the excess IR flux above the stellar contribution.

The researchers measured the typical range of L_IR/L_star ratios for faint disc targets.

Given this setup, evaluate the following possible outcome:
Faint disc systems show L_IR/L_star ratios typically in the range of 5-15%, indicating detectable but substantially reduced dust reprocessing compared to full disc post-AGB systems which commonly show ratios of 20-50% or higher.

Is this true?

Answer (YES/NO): NO